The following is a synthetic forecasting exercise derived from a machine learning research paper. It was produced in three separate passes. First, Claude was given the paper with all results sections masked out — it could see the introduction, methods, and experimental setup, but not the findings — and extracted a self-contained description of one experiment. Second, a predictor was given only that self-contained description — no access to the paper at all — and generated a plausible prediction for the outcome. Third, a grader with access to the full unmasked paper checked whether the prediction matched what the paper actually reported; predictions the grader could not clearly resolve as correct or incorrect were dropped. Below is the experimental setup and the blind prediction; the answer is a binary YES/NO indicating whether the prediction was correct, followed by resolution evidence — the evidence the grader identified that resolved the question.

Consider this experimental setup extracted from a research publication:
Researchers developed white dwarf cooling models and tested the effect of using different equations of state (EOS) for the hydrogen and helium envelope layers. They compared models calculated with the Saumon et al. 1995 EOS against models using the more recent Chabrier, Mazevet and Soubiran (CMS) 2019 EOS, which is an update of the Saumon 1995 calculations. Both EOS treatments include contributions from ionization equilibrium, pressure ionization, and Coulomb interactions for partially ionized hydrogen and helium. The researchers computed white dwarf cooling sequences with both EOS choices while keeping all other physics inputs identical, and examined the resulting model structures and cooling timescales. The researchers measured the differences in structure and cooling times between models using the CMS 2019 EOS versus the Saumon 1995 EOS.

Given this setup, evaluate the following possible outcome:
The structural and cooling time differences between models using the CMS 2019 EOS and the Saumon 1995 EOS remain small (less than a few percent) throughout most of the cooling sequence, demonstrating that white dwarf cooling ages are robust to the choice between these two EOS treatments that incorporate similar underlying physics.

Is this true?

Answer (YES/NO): YES